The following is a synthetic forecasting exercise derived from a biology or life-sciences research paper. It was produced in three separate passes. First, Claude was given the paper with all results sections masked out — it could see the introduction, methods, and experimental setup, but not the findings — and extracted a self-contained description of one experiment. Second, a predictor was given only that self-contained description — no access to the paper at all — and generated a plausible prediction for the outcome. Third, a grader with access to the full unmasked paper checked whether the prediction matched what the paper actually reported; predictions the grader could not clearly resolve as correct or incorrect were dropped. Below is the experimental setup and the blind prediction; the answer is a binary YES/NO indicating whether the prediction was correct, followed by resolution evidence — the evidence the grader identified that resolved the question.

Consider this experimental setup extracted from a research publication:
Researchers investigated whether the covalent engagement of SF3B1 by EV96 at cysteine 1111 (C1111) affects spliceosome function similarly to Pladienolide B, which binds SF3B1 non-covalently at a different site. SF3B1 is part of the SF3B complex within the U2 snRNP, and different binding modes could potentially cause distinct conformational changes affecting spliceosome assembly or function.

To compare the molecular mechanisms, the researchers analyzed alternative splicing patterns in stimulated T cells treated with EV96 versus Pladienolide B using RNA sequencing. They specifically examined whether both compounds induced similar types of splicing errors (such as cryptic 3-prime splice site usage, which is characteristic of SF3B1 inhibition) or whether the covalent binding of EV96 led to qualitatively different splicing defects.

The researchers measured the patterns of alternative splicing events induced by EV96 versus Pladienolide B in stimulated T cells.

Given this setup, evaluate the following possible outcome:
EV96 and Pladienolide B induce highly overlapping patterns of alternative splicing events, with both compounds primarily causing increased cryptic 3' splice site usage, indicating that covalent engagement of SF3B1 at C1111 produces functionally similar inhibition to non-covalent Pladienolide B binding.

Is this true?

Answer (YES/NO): NO